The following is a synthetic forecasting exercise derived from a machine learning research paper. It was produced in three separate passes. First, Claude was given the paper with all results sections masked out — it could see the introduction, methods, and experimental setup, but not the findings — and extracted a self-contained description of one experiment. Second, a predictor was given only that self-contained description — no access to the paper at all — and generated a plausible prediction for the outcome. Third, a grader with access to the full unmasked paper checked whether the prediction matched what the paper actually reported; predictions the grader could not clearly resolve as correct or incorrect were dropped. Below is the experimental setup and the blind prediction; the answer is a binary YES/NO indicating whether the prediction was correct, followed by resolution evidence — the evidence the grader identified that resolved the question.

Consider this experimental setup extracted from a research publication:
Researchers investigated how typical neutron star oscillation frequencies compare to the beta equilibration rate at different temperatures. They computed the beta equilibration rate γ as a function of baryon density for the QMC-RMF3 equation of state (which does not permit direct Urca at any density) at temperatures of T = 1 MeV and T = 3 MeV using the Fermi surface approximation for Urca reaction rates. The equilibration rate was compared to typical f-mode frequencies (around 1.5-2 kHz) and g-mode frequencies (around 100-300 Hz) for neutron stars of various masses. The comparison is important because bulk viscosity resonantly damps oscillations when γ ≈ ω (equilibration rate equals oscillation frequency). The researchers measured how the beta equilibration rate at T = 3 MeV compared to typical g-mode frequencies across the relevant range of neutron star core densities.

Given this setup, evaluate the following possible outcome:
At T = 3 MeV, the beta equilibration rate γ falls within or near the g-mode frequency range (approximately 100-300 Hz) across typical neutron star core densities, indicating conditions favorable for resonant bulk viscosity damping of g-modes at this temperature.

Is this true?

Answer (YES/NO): YES